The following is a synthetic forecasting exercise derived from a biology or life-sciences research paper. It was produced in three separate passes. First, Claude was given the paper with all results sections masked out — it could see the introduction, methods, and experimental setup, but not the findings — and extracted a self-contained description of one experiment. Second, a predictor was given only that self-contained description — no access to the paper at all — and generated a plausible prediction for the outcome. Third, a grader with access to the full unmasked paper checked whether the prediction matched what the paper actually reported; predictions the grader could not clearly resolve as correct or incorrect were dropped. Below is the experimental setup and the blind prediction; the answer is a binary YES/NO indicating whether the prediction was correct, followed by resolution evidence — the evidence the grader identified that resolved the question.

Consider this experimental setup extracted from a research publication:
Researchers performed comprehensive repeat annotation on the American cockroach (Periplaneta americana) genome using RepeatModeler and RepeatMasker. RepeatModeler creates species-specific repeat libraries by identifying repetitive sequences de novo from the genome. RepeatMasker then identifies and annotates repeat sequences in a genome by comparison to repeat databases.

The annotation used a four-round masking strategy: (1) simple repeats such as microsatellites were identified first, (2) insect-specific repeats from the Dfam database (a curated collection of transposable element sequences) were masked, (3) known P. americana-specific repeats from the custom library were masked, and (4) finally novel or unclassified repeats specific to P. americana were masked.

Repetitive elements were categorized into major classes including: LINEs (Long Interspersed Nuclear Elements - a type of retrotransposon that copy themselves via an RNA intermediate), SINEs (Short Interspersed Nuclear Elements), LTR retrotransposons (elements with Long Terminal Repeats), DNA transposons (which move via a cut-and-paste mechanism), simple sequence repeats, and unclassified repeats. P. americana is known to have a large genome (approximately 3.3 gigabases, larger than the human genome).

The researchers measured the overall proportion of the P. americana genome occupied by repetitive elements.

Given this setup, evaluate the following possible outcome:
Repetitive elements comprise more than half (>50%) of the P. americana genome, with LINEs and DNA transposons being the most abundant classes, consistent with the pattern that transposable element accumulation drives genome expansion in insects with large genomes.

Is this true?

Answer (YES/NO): YES